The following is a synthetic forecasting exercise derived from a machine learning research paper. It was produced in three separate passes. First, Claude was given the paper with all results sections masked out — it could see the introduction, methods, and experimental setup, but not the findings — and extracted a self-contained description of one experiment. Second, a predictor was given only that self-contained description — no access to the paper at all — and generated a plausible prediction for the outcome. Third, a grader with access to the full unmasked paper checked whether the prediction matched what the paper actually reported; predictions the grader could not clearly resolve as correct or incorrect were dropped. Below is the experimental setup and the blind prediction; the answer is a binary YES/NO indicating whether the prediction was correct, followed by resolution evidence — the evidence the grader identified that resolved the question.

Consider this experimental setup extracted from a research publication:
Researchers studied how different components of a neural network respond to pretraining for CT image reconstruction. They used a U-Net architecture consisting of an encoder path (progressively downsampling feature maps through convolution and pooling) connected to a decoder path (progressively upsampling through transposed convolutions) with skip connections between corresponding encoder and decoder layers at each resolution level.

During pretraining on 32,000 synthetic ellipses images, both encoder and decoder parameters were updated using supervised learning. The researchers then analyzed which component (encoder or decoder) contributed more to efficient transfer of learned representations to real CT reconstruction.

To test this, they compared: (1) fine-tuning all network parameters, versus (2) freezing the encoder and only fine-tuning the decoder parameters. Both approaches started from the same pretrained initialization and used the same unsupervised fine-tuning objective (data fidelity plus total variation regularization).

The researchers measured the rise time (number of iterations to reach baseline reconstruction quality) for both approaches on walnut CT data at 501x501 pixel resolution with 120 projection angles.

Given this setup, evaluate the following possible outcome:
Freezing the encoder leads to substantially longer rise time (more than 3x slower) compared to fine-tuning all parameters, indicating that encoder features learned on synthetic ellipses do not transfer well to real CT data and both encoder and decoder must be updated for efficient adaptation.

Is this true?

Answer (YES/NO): NO